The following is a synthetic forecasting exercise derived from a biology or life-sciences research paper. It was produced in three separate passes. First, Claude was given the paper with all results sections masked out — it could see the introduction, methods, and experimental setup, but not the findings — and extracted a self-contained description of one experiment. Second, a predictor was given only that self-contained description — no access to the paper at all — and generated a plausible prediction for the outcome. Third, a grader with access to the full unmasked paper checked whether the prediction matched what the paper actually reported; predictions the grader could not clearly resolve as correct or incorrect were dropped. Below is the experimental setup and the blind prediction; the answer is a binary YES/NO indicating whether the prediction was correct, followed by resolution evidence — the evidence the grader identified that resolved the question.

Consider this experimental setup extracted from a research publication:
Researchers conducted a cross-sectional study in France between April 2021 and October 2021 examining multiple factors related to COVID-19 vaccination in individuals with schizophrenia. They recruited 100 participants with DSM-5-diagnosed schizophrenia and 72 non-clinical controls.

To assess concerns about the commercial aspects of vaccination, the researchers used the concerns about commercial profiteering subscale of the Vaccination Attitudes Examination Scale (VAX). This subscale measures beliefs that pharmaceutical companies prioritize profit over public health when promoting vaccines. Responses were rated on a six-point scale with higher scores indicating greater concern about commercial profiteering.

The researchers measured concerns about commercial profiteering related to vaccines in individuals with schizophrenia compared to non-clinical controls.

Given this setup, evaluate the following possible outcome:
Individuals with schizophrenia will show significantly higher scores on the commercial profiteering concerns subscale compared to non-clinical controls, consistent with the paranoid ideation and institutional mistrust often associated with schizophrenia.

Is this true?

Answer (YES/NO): NO